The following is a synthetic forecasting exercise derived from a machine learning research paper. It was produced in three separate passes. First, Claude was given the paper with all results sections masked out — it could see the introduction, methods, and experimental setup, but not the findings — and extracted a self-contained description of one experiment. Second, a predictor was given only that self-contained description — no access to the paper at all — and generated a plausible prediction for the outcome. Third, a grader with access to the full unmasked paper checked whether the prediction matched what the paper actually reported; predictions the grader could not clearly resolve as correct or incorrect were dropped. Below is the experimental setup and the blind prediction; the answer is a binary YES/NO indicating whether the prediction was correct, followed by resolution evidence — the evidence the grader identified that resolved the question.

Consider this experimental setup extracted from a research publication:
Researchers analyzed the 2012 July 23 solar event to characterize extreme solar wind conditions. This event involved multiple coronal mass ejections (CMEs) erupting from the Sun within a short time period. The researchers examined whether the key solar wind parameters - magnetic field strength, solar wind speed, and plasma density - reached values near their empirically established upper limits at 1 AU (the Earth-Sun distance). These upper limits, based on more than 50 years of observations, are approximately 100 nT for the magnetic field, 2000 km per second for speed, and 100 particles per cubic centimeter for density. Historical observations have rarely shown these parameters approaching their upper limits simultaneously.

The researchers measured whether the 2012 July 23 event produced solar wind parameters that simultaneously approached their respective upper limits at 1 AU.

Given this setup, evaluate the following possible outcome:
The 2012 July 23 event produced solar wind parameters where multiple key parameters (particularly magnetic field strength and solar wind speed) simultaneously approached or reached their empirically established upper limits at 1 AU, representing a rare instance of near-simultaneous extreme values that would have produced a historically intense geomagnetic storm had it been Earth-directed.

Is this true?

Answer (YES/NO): YES